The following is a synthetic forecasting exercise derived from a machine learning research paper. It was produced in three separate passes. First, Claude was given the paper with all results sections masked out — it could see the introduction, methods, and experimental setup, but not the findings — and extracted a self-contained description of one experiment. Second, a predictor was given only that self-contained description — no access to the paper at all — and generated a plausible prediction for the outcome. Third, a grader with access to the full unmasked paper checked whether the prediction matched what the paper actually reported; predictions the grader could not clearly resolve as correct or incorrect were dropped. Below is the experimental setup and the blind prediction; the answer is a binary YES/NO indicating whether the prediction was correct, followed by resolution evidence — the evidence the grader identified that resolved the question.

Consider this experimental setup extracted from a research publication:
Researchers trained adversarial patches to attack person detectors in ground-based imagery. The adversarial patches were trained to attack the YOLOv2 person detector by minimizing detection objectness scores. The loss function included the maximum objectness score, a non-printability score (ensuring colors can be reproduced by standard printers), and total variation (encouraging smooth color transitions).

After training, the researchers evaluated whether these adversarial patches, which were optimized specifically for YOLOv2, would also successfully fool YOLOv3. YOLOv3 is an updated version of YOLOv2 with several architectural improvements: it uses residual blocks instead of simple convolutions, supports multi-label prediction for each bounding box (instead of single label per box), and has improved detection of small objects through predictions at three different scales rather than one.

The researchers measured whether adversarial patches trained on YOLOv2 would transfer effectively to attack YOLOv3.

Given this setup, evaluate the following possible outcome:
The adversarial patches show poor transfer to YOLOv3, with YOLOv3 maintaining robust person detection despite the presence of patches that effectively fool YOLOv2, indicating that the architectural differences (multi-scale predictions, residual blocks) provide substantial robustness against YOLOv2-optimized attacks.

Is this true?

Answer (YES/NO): YES